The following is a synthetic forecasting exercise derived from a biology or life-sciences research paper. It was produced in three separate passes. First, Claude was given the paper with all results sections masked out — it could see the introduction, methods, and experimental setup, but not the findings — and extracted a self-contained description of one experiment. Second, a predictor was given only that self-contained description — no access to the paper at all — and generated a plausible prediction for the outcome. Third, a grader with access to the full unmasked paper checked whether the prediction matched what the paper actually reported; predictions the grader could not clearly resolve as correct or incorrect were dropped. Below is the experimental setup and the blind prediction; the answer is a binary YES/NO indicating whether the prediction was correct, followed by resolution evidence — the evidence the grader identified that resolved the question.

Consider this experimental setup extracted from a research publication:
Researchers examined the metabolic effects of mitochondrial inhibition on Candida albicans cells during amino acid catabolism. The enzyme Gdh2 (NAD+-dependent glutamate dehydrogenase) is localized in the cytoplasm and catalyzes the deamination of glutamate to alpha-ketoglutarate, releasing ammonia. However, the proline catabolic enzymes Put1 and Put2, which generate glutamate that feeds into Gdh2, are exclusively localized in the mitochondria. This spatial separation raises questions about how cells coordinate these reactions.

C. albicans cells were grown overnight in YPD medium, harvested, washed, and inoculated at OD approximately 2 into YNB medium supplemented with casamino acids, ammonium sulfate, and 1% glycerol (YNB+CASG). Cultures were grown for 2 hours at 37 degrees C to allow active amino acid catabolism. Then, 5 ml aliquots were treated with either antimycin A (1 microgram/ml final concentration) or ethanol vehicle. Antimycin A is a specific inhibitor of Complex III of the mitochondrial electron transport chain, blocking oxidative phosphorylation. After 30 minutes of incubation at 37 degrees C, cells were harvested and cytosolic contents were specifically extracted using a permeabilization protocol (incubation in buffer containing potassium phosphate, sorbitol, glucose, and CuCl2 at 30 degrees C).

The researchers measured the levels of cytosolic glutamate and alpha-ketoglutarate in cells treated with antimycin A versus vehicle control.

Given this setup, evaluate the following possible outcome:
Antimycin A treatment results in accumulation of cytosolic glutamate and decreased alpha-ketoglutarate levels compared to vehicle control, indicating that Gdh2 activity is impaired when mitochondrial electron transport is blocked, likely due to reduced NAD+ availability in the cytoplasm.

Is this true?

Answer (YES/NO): NO